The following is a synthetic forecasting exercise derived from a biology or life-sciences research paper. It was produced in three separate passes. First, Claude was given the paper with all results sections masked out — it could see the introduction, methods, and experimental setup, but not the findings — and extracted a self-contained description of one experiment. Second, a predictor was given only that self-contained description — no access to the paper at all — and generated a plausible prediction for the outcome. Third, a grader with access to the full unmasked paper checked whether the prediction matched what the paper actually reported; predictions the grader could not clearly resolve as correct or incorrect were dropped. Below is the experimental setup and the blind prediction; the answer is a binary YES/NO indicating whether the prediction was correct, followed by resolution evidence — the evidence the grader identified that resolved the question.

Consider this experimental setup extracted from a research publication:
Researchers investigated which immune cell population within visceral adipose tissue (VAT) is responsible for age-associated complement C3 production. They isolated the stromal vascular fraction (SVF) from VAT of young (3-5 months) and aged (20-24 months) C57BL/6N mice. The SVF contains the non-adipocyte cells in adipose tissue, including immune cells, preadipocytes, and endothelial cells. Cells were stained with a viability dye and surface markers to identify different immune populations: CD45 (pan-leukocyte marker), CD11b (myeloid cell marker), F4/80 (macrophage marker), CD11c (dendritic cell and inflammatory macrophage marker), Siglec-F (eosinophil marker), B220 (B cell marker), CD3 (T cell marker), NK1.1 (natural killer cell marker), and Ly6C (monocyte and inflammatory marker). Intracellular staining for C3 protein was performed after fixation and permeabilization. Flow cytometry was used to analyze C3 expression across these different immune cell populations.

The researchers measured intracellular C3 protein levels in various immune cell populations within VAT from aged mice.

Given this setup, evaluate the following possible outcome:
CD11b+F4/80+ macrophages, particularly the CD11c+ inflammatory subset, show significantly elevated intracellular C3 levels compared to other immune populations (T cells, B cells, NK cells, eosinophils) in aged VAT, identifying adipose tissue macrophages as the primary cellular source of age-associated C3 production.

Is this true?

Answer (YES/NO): YES